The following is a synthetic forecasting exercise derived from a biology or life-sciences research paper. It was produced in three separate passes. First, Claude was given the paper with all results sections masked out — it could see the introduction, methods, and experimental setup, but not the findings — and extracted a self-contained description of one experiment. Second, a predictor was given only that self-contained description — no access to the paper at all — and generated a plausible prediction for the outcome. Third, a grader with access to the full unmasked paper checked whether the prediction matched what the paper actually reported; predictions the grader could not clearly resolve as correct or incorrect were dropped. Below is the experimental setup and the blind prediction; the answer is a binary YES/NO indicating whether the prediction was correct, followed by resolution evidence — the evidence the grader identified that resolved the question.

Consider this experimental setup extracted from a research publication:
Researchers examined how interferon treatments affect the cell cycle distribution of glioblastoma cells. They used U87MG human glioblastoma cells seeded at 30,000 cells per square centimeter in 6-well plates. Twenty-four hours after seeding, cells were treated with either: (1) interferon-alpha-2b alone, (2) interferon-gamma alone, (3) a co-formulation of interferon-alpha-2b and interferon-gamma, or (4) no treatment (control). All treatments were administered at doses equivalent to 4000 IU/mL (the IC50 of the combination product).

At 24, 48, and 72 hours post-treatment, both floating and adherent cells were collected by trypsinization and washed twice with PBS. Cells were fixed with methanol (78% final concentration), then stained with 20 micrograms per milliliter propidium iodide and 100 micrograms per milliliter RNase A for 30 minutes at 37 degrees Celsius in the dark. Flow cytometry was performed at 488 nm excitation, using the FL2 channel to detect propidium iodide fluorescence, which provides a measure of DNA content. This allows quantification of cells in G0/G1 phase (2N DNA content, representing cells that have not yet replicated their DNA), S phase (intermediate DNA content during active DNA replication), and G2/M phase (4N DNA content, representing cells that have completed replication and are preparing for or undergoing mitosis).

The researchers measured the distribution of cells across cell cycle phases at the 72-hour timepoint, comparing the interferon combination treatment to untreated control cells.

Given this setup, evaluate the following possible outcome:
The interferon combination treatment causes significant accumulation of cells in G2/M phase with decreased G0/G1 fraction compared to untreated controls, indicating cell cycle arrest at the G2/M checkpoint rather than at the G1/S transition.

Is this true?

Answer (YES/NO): YES